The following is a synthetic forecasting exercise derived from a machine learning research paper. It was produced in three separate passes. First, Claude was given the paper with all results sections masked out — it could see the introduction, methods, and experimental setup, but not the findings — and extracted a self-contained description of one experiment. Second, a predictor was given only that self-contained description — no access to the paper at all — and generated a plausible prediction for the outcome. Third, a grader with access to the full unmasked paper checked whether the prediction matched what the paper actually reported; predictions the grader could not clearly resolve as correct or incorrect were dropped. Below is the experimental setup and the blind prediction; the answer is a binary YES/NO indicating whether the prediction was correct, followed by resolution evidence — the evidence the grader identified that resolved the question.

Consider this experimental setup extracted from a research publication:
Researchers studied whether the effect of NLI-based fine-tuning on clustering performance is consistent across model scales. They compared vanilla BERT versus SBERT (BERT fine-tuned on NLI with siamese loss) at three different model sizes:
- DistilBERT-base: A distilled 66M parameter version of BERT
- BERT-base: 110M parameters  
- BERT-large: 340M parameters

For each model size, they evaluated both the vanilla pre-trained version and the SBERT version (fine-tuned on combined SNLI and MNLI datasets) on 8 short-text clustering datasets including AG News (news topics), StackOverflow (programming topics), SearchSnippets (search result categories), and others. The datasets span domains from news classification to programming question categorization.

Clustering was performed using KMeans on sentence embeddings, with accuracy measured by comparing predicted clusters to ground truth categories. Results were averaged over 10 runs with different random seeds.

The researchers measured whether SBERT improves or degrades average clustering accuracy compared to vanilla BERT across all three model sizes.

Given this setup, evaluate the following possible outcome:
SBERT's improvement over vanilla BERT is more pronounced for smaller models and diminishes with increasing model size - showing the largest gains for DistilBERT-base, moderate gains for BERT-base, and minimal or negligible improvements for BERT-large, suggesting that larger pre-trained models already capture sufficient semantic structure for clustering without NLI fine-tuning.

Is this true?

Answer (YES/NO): NO